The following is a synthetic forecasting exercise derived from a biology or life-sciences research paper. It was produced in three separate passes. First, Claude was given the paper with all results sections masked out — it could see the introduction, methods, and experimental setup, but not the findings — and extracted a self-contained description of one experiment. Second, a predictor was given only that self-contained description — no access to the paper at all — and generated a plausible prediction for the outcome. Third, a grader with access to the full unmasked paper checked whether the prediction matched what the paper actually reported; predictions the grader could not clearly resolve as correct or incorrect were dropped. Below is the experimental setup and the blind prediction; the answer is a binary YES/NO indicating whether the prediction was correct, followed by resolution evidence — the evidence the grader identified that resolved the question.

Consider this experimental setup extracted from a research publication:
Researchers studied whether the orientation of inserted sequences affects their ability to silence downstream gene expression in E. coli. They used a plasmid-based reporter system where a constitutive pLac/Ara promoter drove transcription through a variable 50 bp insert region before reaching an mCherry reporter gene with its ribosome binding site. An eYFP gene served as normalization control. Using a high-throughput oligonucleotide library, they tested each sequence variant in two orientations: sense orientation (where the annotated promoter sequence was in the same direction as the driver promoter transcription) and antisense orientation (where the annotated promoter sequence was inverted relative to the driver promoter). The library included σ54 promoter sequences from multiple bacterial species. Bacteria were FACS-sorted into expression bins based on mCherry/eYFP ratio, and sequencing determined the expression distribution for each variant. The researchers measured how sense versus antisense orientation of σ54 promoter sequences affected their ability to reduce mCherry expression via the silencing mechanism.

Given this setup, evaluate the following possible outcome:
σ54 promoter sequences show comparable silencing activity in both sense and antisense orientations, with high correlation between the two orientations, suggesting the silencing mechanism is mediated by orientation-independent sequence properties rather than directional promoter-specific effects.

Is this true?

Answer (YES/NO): NO